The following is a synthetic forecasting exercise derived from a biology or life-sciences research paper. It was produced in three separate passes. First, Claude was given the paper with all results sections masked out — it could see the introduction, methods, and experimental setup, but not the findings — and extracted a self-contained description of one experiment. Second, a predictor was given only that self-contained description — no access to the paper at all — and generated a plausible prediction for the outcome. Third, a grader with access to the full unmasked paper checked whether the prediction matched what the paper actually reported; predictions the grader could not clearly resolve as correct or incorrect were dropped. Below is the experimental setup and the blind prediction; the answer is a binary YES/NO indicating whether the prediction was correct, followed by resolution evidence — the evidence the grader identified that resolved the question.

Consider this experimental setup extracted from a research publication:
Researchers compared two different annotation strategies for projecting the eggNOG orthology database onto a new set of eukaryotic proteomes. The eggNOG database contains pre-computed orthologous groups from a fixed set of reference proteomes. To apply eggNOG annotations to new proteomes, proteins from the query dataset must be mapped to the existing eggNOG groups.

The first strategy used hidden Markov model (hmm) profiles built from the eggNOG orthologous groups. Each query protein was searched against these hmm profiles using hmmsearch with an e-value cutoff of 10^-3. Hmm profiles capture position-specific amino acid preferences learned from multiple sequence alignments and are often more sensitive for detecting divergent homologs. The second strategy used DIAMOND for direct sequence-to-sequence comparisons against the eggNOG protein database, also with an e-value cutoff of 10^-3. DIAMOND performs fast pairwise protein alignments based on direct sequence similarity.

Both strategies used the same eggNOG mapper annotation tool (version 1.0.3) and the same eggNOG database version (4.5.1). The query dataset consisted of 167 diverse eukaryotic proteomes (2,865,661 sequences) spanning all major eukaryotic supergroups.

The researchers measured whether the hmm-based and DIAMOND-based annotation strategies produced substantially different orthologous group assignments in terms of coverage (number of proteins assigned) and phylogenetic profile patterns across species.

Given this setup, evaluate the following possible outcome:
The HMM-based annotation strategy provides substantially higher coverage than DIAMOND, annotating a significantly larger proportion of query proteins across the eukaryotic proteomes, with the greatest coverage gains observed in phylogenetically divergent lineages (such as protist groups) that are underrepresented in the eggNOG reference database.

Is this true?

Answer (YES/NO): NO